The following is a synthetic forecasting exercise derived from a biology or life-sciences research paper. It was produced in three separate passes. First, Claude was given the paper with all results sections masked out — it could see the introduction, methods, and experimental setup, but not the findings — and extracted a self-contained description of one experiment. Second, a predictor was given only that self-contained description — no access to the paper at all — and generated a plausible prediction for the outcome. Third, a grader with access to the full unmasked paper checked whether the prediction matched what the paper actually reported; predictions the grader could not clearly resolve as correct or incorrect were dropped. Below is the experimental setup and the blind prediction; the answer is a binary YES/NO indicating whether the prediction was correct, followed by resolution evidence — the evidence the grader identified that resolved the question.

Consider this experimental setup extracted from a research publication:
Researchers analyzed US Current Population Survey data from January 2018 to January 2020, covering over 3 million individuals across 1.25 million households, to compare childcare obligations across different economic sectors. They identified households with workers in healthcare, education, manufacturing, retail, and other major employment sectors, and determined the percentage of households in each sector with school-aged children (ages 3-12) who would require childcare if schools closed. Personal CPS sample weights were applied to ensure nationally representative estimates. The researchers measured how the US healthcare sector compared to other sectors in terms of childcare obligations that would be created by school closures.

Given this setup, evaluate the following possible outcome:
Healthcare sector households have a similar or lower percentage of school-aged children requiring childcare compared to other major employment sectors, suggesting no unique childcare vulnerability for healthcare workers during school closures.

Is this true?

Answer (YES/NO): NO